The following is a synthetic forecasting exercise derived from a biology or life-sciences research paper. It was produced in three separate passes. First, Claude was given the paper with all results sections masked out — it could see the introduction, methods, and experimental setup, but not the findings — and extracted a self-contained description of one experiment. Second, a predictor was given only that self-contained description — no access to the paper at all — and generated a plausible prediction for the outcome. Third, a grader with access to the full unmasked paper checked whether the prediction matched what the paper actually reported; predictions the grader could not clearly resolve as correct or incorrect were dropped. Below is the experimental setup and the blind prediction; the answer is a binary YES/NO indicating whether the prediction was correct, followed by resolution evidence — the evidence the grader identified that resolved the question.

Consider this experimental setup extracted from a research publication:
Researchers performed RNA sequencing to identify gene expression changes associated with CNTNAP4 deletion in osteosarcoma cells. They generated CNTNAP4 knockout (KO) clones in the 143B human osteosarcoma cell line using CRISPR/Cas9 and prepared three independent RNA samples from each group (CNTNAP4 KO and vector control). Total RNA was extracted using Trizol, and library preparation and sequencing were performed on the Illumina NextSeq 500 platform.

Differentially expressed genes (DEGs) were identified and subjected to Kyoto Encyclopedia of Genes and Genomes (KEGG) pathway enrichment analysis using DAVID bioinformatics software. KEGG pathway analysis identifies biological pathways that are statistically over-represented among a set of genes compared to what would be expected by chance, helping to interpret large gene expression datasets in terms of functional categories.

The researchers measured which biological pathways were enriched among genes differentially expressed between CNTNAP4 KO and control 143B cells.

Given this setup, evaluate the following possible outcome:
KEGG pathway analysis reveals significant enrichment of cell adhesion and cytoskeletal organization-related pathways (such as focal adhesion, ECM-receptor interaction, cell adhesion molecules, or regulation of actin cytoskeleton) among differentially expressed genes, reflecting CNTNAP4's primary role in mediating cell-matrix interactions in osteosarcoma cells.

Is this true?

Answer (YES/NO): NO